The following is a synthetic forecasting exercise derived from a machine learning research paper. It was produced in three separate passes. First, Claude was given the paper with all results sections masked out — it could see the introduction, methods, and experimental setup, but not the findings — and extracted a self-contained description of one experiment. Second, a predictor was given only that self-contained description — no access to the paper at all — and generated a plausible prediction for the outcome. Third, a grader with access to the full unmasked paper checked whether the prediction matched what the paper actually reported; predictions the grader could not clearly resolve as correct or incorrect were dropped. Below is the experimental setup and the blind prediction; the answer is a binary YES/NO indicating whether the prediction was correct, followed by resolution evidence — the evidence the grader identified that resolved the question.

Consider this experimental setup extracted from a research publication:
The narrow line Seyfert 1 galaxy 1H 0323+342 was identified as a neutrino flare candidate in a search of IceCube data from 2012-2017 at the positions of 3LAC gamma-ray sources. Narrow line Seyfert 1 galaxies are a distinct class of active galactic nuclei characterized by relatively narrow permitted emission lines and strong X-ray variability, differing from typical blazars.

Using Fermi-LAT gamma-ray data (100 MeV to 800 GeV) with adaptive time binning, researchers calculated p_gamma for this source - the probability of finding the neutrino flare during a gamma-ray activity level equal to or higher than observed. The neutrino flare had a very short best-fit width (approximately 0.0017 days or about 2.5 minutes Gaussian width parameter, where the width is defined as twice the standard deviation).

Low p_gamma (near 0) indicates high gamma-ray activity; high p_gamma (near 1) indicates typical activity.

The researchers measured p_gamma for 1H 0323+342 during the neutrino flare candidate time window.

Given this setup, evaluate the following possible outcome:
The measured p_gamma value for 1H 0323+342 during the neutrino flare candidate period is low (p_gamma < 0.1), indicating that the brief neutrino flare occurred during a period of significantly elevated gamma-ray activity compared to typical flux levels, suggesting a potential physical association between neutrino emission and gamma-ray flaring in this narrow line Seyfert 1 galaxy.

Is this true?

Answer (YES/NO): YES